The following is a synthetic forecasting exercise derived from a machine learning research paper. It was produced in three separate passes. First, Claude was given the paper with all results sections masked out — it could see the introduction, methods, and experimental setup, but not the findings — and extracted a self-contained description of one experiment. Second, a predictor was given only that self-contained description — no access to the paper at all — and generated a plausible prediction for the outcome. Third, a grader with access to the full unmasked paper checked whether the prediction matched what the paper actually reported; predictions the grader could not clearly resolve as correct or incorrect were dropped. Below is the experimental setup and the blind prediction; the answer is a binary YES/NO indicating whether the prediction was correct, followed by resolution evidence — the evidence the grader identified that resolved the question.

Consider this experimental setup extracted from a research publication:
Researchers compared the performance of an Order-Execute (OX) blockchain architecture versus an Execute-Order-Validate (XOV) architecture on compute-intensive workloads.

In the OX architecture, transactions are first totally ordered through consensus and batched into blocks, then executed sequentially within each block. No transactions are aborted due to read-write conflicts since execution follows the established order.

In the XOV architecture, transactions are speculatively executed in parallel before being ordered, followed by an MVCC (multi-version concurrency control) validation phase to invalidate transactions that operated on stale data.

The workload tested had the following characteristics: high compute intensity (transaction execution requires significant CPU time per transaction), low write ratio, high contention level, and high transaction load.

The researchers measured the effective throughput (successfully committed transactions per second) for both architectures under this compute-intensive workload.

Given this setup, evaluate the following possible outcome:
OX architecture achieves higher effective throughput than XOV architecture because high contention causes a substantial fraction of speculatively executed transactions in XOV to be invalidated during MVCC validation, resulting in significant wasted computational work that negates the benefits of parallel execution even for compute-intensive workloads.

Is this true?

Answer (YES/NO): NO